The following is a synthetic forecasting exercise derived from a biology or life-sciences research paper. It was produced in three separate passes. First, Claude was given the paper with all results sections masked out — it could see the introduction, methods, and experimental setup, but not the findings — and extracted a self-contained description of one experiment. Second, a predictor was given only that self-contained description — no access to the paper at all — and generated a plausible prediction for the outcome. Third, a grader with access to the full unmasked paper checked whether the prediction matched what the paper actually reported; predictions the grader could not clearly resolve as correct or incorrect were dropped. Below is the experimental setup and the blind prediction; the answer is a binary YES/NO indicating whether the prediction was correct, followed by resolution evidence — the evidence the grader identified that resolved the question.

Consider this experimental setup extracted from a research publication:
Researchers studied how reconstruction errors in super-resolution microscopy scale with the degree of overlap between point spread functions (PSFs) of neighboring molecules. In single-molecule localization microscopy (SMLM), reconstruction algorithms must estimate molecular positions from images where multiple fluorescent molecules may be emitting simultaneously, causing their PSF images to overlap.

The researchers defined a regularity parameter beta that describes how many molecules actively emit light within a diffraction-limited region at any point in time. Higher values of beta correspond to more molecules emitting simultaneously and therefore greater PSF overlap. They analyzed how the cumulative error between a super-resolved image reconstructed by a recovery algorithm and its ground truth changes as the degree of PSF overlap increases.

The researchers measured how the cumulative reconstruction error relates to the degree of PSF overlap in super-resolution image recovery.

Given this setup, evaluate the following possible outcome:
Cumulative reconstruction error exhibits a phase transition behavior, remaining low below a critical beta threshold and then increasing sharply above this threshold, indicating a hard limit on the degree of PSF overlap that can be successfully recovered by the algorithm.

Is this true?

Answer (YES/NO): NO